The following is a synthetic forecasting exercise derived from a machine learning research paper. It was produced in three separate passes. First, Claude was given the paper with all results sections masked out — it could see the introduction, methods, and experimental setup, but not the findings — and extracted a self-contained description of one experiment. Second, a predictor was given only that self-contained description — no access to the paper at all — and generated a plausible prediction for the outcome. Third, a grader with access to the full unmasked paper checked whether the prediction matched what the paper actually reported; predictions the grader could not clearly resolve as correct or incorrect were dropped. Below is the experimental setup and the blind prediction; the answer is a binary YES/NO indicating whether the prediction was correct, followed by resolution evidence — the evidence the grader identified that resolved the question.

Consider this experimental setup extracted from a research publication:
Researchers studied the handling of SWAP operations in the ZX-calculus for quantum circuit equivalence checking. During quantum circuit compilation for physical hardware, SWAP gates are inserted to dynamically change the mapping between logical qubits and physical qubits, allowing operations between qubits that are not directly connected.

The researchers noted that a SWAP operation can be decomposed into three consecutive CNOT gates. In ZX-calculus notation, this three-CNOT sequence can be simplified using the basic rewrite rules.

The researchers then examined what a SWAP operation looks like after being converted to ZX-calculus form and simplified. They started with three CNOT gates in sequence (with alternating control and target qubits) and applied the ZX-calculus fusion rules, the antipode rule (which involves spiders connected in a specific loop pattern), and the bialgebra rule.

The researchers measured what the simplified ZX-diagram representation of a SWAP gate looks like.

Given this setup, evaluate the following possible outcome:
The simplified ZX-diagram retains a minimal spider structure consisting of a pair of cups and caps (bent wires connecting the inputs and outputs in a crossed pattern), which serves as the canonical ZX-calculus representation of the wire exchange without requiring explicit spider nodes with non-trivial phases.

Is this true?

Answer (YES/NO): NO